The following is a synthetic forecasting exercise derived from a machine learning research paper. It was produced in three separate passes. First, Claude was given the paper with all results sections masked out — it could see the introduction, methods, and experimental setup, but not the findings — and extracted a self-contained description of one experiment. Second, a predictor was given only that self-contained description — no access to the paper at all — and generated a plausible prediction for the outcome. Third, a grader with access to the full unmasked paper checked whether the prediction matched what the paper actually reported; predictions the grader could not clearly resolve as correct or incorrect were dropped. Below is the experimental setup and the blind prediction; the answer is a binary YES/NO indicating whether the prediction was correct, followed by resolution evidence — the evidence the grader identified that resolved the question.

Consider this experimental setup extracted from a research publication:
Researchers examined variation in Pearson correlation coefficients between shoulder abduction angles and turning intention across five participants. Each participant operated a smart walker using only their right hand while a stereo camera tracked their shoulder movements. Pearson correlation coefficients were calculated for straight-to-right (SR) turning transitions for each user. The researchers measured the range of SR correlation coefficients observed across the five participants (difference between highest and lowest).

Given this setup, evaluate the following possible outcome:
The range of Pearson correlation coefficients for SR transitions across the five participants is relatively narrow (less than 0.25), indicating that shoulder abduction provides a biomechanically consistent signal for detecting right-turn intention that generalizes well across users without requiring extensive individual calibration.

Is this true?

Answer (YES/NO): YES